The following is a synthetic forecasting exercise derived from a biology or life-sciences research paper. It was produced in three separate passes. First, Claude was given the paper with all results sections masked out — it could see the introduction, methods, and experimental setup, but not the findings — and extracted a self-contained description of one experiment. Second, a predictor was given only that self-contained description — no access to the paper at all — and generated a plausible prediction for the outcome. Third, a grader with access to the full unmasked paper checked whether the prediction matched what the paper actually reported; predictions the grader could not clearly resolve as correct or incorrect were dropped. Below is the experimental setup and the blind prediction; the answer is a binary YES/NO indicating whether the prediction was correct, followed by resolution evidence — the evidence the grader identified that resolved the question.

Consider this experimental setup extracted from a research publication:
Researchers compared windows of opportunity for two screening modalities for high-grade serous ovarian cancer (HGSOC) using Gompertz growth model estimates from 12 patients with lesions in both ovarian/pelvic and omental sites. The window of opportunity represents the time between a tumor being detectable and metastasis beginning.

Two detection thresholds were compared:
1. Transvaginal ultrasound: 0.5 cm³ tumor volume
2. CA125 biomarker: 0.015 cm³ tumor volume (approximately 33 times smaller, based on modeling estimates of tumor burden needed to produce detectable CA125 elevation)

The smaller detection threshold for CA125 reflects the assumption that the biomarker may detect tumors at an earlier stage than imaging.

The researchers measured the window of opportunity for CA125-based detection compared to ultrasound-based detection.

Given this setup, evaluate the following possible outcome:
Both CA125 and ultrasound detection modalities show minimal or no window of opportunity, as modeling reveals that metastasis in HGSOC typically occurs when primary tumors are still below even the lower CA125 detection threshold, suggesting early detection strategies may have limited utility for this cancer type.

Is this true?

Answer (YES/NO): NO